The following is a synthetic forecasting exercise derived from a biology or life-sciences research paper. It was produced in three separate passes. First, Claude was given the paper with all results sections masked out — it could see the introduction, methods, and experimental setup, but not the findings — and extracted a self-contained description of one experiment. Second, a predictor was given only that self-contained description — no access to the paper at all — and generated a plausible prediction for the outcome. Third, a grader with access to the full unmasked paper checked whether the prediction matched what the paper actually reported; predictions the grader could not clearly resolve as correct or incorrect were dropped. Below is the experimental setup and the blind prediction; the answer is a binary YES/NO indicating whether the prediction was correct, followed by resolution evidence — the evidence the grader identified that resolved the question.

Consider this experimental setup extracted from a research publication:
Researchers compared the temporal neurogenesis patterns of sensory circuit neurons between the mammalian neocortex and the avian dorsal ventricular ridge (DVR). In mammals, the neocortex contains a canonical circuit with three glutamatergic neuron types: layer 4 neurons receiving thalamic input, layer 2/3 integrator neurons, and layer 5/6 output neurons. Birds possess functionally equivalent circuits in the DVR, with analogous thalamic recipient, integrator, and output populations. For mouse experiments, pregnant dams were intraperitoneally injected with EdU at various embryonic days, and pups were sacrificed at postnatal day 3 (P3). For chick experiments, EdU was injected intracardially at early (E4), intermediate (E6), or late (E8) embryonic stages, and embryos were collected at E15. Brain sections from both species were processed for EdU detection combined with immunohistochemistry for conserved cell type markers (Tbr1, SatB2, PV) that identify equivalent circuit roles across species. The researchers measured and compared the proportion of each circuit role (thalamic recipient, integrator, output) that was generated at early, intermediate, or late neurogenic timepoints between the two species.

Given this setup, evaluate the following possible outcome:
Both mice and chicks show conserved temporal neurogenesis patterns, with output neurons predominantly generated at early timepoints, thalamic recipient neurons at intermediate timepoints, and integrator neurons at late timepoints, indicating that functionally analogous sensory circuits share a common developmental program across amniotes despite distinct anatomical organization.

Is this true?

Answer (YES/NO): NO